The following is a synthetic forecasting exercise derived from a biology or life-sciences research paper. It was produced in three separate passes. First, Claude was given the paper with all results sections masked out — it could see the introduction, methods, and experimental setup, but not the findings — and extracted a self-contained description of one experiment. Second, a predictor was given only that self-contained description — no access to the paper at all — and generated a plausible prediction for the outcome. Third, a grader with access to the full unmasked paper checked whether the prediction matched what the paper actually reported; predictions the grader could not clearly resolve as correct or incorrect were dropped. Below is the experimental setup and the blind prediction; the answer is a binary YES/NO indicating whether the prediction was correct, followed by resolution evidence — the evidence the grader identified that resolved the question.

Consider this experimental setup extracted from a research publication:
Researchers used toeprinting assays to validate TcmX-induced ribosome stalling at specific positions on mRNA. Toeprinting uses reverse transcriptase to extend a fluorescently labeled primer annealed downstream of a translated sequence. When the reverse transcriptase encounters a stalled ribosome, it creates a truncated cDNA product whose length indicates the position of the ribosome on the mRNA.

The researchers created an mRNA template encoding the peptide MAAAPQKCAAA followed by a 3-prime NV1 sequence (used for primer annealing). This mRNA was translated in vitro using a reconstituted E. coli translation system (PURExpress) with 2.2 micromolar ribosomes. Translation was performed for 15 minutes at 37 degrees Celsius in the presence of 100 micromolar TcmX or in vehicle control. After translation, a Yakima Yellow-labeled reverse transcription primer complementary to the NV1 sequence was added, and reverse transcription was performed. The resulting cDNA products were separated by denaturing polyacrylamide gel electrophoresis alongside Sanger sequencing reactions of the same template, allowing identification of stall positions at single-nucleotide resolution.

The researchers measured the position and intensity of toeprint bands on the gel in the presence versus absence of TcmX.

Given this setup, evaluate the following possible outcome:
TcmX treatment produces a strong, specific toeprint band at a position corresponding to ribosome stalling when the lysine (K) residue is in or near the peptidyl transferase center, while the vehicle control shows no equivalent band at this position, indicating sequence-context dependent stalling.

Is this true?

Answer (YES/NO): YES